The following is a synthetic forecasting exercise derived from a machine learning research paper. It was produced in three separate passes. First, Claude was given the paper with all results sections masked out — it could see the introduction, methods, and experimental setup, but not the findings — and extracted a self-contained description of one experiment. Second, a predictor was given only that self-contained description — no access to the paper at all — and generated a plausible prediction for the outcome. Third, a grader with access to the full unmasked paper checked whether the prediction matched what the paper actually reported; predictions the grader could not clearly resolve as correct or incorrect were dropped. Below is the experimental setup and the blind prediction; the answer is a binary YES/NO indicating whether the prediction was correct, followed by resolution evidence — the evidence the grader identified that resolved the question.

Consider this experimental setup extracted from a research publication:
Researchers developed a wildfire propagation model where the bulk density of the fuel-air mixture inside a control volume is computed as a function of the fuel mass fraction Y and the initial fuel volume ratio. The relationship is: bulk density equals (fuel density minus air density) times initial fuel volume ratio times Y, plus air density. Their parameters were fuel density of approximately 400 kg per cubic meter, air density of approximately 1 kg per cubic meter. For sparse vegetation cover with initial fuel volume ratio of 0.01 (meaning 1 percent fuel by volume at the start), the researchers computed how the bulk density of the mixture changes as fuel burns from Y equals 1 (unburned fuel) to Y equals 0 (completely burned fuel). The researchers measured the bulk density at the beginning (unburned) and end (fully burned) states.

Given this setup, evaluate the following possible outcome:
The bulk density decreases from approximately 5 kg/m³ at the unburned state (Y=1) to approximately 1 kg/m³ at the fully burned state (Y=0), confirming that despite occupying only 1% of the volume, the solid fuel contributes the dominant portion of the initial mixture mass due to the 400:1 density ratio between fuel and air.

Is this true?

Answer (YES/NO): YES